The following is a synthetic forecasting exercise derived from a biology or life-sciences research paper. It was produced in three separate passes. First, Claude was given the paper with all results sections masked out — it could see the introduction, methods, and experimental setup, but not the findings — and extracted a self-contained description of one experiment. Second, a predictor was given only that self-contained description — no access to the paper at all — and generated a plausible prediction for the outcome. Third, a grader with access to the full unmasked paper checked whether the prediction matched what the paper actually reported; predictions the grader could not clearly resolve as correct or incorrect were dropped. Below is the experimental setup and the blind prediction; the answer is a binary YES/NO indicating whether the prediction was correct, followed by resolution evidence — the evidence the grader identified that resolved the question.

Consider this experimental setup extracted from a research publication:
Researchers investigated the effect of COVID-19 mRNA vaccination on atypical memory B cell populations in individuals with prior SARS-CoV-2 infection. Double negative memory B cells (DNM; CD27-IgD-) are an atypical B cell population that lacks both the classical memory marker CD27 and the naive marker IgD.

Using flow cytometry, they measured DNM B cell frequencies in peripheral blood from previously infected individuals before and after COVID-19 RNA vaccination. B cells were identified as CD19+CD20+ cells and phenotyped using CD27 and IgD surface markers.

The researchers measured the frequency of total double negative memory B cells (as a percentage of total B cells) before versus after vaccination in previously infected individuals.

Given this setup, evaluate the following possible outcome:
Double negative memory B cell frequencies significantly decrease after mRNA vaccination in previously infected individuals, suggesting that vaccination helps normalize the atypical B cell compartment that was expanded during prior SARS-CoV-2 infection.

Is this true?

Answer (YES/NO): YES